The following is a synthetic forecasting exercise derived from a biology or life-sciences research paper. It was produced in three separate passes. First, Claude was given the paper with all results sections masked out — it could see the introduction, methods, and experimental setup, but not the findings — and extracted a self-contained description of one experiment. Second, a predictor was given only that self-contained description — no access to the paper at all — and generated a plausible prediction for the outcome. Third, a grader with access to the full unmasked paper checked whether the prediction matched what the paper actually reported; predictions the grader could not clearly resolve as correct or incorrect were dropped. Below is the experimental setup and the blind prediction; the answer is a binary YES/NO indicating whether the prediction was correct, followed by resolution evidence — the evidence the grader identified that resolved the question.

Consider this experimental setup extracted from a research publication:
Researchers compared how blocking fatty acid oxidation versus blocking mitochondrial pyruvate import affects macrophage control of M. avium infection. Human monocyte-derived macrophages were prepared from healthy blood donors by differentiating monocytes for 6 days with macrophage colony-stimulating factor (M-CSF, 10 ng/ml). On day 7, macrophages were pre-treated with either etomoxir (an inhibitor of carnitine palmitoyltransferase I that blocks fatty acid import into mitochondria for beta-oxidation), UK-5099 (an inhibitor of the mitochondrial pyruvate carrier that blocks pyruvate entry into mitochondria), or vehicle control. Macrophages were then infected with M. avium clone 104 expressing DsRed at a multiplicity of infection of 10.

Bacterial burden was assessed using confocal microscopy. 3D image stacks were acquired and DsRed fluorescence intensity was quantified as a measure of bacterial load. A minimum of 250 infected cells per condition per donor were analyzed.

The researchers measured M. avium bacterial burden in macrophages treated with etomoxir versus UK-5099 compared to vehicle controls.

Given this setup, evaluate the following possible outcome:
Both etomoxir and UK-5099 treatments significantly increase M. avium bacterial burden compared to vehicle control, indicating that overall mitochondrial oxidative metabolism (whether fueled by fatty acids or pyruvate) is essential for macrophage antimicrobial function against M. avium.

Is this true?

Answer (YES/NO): YES